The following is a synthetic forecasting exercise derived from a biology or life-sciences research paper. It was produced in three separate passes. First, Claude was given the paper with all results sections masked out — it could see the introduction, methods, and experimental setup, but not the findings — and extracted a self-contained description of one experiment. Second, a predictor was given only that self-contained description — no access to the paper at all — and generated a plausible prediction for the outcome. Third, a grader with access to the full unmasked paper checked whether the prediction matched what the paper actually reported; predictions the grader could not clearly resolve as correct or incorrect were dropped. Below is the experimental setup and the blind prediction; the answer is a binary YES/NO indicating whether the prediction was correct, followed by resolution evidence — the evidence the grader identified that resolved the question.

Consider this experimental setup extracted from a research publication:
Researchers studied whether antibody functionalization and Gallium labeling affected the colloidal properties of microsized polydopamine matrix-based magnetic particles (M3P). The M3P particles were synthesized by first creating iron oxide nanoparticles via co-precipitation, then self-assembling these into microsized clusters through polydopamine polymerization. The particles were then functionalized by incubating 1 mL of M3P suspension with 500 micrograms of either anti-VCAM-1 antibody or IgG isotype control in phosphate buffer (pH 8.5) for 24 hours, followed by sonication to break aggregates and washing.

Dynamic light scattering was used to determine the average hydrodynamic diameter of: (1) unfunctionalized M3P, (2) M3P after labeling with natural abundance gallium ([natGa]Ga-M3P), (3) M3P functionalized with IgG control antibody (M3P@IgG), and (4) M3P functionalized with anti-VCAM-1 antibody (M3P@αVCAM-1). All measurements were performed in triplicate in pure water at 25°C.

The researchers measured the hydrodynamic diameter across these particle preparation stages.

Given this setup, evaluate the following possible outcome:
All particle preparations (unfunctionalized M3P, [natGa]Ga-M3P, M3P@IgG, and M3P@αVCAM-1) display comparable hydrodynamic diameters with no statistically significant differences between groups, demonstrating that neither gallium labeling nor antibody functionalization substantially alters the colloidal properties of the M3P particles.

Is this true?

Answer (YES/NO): YES